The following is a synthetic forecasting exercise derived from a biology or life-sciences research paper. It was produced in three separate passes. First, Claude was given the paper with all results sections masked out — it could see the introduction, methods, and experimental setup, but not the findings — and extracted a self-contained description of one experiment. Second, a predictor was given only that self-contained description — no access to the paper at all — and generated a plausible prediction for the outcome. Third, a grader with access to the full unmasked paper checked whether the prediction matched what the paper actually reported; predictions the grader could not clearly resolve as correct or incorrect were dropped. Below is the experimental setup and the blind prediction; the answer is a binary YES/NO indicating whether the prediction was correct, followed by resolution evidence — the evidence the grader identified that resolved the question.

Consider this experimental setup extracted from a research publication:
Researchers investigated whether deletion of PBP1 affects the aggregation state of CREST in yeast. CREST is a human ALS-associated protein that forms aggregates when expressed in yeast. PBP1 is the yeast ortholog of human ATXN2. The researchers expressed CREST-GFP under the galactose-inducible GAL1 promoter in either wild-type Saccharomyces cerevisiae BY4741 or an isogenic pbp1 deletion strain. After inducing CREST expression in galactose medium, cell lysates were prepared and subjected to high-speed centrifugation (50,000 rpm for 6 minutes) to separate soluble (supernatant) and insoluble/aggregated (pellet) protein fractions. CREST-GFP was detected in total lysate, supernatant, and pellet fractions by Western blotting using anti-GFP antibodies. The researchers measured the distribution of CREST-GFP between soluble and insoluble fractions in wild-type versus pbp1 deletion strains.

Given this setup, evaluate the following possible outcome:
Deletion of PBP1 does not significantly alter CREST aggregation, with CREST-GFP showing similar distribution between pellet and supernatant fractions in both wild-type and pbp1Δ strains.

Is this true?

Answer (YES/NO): NO